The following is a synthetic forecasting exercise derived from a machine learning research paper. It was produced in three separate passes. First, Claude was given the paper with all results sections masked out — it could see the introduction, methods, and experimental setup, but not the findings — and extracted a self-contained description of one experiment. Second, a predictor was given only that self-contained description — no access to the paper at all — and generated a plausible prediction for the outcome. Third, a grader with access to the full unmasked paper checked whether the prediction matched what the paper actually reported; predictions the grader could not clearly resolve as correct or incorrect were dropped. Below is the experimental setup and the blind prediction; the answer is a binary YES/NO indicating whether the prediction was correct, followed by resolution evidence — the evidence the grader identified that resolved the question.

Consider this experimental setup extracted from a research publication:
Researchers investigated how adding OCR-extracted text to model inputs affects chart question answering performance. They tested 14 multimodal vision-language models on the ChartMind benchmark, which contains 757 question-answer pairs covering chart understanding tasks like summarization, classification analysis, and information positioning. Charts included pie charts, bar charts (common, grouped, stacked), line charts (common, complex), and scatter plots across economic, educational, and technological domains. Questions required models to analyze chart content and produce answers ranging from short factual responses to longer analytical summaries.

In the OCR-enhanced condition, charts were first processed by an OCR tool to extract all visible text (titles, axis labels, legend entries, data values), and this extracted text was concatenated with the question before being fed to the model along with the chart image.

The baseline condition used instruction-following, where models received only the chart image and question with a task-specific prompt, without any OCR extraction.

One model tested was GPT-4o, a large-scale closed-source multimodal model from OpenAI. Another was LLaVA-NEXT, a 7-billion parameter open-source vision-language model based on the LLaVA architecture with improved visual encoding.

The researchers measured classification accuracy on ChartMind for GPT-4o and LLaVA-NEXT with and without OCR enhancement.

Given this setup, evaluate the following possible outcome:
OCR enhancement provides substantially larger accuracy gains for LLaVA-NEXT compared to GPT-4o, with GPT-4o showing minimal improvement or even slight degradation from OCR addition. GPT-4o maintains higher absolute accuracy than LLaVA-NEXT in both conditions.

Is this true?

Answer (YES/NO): NO